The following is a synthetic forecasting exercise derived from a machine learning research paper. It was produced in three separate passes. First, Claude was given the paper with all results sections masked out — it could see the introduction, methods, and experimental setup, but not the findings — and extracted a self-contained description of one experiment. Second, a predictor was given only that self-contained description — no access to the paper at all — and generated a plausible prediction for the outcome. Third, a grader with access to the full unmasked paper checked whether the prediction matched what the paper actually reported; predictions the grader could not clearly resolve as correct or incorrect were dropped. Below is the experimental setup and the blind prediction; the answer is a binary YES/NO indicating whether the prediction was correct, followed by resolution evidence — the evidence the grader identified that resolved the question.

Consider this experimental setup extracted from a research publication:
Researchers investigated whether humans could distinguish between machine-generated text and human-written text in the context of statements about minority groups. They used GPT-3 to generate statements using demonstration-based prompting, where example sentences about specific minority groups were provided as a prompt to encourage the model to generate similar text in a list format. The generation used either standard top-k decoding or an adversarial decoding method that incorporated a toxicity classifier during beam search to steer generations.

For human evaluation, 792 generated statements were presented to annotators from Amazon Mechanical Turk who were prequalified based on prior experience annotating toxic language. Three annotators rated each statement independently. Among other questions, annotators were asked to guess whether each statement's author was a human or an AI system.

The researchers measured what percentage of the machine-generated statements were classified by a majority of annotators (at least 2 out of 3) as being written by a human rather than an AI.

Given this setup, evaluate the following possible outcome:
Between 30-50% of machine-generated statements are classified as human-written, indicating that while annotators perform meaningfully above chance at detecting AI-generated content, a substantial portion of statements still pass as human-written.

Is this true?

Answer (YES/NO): NO